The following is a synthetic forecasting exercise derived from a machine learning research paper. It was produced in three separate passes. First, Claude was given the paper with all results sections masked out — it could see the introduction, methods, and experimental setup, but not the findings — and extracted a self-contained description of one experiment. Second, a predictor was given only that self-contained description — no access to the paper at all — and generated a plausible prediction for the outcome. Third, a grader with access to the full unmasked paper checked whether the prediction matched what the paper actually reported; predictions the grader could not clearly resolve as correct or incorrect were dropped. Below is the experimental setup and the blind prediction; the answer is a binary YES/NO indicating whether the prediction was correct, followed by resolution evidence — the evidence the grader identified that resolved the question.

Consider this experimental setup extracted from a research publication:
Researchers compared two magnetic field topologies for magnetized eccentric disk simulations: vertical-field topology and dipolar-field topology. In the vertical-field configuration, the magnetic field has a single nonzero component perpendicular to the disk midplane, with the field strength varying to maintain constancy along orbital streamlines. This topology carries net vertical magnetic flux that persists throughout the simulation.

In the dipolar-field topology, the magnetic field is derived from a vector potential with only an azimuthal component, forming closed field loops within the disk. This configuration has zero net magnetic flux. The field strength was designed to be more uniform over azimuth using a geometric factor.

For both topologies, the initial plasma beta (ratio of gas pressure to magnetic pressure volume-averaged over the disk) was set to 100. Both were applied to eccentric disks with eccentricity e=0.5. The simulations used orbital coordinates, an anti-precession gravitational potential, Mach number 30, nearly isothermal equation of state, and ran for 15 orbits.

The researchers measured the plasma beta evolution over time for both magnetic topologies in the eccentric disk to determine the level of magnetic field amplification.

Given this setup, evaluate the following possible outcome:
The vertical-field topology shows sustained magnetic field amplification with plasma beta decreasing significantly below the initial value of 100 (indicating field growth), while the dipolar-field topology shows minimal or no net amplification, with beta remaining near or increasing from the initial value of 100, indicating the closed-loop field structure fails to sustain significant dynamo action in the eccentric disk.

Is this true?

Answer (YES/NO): NO